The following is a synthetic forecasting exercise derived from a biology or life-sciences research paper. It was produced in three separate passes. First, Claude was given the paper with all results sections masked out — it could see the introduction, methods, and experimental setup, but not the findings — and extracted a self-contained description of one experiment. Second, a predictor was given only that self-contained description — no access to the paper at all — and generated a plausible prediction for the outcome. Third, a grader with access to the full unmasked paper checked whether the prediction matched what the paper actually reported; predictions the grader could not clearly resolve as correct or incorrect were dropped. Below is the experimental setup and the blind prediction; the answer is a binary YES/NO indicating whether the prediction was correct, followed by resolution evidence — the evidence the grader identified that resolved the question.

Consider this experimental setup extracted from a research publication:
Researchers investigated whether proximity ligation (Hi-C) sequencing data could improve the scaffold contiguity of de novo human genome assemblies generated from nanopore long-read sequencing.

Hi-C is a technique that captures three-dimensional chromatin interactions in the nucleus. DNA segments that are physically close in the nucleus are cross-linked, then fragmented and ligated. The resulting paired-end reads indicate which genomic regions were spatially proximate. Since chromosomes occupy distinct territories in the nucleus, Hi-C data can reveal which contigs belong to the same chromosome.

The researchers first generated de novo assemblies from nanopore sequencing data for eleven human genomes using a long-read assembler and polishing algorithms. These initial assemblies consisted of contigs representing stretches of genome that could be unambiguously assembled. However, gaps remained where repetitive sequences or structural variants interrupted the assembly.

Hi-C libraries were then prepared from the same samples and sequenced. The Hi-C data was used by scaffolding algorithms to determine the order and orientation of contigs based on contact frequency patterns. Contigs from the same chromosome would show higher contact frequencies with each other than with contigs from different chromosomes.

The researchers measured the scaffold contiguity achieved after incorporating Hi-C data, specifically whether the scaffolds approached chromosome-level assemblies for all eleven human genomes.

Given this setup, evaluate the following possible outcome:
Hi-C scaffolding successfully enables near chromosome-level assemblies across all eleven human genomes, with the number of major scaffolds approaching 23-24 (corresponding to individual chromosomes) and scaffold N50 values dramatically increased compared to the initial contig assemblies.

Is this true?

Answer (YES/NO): NO